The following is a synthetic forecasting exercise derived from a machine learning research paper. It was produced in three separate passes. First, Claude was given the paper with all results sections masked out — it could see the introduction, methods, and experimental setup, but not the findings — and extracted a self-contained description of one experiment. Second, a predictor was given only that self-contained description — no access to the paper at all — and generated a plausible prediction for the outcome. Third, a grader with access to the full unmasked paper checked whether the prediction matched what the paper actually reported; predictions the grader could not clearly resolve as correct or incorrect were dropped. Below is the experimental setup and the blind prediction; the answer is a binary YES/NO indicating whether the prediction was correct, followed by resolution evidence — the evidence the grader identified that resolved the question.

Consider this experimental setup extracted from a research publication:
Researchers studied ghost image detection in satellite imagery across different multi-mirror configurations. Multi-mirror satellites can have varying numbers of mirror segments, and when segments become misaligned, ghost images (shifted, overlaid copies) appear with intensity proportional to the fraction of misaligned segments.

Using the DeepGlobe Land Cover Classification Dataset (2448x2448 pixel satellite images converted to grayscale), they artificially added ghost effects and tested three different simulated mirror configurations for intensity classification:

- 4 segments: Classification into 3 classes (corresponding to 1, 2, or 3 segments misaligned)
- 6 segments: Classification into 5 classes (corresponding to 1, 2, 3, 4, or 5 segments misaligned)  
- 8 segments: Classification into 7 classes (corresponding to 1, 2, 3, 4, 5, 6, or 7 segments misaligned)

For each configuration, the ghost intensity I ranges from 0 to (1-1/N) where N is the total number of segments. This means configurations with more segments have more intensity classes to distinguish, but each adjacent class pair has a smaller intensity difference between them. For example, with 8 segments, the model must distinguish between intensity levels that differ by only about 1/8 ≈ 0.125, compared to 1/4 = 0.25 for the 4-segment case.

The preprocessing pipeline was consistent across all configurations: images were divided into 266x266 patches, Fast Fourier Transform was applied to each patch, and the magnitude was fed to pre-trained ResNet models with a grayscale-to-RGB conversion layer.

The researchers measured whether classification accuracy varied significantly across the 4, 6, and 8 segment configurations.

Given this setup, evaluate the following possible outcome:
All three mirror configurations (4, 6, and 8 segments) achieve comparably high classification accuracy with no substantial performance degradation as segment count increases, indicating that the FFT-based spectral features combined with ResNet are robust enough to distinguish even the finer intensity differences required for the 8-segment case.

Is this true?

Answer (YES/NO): YES